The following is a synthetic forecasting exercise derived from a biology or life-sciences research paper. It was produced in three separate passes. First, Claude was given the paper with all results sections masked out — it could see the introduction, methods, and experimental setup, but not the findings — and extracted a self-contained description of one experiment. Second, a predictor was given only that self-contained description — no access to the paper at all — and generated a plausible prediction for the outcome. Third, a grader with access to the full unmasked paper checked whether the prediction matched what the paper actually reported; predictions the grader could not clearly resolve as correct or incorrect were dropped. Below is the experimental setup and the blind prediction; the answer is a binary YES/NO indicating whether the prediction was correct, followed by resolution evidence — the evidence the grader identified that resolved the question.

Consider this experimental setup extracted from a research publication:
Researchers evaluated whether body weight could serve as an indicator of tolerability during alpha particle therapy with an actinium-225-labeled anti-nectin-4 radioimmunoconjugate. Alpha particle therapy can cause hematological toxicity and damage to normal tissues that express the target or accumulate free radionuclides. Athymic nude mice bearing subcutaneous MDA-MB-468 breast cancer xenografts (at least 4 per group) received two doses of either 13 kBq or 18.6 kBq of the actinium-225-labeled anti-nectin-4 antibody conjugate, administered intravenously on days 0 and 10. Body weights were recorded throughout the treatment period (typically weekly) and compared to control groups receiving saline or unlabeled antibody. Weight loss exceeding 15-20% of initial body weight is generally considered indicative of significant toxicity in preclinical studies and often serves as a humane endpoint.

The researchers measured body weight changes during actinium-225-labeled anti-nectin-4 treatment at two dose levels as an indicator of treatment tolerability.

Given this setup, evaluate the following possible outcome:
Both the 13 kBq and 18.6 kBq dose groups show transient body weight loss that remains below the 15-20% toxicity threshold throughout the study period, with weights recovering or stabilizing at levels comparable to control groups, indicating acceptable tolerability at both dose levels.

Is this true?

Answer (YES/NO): NO